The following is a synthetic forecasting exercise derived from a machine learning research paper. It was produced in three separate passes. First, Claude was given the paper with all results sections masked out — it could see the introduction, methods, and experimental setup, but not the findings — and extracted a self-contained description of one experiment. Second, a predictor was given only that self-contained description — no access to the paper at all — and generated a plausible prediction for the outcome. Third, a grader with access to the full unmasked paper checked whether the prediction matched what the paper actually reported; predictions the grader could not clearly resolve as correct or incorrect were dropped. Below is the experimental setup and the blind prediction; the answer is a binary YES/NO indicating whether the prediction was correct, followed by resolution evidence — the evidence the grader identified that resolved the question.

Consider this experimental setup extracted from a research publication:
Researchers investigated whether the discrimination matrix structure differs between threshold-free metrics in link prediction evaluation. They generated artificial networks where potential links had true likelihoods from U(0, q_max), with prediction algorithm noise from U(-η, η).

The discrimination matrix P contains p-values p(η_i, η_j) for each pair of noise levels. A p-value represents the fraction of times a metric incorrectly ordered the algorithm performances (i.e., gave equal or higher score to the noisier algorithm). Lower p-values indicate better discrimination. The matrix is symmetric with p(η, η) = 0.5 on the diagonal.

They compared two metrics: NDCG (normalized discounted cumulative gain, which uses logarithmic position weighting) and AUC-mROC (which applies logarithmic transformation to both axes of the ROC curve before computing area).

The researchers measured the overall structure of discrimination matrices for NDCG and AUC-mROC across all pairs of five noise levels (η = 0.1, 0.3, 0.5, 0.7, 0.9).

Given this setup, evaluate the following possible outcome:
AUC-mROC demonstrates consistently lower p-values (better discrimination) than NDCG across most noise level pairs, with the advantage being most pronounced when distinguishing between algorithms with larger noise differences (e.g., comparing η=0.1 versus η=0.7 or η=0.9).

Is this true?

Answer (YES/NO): NO